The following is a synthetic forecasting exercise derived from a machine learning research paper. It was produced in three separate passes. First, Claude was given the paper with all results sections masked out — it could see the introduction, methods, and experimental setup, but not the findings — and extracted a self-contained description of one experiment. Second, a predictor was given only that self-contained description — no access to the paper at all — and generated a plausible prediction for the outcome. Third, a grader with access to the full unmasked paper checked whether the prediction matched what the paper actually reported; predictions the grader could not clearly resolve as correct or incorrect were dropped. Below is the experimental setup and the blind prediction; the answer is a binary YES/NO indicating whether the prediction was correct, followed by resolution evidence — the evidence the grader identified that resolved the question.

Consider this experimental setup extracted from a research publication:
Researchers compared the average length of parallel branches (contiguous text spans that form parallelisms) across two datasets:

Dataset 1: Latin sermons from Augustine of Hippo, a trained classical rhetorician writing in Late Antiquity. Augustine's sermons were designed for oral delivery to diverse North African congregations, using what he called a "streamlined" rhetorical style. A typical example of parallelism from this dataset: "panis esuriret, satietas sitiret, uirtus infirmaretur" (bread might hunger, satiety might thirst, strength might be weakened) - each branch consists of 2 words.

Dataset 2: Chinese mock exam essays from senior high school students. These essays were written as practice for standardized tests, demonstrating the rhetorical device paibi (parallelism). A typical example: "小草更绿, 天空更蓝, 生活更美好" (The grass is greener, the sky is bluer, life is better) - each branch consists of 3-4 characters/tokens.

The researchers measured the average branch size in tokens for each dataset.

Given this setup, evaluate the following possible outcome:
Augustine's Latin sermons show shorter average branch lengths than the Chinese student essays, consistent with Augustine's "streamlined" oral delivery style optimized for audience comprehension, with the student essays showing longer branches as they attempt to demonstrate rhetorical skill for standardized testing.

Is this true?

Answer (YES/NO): YES